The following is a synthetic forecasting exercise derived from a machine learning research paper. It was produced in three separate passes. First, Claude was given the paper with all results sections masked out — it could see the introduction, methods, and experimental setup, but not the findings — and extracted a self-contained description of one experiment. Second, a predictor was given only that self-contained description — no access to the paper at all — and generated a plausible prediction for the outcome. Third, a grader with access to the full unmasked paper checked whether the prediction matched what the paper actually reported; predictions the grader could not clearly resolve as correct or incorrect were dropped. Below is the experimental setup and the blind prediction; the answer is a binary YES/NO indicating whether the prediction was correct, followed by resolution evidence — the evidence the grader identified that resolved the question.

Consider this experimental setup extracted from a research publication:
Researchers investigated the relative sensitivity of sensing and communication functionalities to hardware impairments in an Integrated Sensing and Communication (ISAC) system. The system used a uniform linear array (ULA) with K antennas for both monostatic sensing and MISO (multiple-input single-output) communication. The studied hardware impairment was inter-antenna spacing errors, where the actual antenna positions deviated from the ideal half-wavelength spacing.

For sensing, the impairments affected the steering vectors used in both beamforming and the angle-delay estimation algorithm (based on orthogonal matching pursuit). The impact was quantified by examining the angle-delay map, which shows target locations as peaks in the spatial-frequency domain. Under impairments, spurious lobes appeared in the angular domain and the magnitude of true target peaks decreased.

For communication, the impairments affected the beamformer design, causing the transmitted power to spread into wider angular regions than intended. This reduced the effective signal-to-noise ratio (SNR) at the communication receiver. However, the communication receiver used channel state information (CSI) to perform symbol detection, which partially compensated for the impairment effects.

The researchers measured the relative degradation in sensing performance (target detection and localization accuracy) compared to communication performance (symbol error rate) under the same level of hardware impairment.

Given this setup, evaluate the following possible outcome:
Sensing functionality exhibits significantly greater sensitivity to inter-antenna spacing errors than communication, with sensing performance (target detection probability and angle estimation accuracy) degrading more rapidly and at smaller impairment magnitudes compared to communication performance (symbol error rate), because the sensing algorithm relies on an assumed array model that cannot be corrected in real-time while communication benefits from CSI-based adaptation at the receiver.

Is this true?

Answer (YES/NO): YES